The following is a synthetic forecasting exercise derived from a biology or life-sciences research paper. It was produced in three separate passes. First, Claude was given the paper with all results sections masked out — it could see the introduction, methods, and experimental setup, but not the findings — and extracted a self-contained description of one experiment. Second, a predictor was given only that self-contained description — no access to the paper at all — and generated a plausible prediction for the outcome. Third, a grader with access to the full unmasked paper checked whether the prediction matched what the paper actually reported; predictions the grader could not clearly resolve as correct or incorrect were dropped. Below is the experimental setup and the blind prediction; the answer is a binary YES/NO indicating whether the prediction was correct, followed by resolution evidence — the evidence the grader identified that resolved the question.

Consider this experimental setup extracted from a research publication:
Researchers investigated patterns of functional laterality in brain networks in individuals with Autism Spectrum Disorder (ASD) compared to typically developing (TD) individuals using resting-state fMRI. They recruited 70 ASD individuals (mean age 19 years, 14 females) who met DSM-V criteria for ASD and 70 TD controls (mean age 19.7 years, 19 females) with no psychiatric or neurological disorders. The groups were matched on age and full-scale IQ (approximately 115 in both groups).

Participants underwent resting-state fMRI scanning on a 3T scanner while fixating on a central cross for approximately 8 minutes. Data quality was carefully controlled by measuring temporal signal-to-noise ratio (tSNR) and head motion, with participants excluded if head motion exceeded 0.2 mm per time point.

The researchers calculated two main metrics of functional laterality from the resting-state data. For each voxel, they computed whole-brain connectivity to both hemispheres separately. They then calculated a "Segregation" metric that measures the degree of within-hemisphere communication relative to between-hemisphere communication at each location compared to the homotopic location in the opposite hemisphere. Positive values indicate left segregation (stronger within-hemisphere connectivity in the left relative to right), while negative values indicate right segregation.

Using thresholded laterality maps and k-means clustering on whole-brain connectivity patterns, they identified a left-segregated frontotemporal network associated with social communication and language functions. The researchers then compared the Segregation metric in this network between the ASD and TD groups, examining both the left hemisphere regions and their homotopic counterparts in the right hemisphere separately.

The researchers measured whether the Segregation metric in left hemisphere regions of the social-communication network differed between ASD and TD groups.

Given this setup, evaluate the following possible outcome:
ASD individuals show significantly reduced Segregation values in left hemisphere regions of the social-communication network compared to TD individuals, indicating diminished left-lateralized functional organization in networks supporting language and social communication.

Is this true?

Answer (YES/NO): NO